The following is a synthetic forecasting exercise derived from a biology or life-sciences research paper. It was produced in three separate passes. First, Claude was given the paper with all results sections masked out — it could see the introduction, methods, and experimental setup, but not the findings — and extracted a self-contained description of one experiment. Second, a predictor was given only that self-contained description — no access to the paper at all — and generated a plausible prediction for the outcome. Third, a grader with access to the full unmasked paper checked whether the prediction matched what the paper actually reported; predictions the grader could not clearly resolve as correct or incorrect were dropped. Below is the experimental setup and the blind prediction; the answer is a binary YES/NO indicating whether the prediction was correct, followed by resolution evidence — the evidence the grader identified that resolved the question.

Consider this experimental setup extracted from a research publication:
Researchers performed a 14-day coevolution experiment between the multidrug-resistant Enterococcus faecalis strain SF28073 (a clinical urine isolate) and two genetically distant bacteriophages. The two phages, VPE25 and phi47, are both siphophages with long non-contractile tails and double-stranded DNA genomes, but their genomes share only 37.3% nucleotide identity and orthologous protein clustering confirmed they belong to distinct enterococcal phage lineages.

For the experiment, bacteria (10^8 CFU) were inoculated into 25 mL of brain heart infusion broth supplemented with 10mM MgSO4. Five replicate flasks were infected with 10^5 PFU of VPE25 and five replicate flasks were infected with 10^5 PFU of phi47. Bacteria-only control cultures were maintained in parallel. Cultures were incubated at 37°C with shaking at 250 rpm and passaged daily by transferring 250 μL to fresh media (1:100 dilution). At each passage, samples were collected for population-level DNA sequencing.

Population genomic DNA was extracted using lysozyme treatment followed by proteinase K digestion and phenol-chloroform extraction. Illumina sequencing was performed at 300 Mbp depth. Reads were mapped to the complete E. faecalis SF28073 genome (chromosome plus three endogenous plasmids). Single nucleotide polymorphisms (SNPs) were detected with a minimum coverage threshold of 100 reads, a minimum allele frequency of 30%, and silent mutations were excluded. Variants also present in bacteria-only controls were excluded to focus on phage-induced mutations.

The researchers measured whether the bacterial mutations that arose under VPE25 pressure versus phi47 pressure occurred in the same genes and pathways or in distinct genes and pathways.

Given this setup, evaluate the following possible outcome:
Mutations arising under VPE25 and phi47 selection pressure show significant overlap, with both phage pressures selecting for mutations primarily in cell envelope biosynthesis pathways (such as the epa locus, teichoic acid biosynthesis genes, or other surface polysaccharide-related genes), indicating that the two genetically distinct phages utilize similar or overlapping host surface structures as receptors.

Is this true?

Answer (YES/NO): NO